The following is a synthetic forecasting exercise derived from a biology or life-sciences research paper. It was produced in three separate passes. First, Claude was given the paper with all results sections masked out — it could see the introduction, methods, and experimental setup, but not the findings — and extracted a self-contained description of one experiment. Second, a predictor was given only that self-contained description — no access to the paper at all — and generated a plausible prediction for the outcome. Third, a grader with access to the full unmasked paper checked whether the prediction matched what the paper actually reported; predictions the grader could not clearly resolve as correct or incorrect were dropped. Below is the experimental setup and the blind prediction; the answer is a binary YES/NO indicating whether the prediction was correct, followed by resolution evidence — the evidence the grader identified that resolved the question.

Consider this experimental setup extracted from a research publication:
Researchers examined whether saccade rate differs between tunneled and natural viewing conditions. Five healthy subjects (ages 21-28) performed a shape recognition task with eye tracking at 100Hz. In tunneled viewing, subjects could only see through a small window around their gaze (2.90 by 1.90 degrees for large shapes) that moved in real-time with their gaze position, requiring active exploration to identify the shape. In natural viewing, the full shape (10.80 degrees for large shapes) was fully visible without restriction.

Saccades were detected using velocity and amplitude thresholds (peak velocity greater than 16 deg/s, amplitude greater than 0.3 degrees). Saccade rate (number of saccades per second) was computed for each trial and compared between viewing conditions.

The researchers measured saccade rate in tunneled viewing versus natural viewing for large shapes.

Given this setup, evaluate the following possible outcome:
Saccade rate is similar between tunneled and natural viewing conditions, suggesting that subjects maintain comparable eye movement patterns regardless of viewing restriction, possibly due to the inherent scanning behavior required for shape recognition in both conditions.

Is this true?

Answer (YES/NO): NO